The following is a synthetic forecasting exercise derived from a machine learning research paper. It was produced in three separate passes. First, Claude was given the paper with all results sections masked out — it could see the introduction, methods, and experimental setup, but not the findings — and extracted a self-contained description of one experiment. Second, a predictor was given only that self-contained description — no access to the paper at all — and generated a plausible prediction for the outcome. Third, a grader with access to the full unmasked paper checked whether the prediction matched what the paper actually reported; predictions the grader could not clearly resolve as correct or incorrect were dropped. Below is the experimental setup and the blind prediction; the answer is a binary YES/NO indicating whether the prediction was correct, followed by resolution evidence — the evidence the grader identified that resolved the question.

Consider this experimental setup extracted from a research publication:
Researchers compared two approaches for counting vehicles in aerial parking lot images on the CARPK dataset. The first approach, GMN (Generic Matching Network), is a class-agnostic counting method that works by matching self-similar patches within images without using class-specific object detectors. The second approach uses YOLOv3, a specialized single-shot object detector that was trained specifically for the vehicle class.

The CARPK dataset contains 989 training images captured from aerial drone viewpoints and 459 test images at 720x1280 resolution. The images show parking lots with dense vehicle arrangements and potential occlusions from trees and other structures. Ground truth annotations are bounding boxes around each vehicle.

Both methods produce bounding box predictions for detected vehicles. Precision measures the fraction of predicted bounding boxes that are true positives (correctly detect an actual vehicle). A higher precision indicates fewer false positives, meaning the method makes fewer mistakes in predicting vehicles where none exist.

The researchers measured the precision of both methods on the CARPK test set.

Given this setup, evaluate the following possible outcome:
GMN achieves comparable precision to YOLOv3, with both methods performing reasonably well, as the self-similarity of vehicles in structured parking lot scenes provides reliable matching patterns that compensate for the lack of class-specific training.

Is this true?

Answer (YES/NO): YES